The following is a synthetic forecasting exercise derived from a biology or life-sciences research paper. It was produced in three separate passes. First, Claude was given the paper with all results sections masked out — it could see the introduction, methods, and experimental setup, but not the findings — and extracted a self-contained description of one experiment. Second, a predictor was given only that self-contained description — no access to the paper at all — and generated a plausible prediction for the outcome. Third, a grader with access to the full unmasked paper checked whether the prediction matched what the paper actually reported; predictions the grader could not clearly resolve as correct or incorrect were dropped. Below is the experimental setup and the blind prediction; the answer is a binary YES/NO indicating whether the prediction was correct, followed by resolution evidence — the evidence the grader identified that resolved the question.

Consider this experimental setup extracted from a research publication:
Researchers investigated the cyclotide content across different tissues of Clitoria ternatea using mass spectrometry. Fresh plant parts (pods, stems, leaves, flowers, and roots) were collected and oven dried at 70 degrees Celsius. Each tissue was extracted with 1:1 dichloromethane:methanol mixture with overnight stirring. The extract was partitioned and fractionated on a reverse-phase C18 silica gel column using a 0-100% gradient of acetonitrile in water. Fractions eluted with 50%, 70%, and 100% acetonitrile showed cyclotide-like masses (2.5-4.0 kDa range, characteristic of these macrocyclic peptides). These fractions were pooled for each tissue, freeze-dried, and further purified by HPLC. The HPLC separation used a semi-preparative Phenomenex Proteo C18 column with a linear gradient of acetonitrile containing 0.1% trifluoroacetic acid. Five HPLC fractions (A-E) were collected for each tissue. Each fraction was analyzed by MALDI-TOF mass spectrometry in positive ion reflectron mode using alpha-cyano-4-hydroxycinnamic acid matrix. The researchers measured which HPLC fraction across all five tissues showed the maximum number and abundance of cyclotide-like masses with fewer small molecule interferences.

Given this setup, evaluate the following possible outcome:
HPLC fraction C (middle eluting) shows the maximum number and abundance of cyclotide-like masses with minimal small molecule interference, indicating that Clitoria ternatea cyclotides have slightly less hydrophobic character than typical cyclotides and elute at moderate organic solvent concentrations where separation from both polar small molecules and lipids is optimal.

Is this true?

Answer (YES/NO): NO